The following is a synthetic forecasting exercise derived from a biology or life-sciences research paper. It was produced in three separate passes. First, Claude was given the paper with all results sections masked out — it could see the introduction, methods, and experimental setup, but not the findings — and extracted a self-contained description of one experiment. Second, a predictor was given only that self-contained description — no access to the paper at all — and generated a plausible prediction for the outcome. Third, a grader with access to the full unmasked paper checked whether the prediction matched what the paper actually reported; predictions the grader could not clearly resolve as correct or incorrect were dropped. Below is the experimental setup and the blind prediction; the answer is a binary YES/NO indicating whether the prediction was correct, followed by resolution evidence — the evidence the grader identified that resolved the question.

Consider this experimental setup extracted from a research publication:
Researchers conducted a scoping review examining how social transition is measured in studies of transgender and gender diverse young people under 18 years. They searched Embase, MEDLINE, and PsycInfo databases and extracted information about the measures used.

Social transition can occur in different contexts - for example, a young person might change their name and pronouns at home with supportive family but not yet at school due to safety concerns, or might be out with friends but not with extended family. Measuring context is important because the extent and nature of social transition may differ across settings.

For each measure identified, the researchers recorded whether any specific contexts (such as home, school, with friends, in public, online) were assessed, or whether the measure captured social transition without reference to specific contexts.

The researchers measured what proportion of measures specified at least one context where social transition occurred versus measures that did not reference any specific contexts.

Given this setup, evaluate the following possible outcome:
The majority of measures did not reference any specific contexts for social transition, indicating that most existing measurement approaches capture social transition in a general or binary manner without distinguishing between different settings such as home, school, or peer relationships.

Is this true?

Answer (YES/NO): NO